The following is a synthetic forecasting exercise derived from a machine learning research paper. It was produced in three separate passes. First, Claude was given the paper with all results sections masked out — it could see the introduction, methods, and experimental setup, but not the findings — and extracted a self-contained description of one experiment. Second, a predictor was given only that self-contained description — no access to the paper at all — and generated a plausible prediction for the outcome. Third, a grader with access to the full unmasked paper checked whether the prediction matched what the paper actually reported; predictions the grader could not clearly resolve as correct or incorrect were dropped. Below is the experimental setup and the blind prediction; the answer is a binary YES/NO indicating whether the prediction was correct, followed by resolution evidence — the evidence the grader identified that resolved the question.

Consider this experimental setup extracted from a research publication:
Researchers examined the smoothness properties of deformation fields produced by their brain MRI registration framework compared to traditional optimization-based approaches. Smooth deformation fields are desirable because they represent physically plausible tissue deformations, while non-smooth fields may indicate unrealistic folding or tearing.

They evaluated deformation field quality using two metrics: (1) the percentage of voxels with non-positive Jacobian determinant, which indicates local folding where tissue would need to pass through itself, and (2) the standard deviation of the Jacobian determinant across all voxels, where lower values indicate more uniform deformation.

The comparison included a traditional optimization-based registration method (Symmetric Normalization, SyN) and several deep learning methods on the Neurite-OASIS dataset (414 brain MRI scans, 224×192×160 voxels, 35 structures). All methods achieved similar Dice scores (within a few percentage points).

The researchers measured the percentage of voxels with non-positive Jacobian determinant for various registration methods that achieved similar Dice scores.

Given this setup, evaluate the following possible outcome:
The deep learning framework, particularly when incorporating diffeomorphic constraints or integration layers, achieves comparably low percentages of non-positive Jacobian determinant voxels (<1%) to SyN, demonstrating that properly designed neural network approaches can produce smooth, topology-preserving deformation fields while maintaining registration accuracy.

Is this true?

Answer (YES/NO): NO